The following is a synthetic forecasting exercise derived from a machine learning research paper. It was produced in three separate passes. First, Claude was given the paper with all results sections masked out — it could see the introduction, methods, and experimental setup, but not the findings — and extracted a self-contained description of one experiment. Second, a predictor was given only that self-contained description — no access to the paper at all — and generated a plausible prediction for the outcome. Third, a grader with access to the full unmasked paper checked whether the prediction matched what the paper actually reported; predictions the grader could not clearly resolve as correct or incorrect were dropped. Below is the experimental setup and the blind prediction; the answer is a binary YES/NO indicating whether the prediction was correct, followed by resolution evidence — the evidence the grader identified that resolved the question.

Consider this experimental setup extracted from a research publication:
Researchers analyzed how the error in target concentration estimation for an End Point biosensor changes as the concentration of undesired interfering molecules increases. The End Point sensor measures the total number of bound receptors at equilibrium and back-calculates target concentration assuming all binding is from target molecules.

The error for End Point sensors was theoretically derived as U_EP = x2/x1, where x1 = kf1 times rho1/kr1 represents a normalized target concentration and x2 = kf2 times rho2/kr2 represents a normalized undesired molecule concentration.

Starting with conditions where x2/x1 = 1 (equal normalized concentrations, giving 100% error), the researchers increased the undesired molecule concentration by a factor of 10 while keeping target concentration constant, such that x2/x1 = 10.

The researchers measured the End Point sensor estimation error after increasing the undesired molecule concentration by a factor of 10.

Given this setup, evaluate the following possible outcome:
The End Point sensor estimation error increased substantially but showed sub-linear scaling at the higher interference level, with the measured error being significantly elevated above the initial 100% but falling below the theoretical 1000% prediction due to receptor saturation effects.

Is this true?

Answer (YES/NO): NO